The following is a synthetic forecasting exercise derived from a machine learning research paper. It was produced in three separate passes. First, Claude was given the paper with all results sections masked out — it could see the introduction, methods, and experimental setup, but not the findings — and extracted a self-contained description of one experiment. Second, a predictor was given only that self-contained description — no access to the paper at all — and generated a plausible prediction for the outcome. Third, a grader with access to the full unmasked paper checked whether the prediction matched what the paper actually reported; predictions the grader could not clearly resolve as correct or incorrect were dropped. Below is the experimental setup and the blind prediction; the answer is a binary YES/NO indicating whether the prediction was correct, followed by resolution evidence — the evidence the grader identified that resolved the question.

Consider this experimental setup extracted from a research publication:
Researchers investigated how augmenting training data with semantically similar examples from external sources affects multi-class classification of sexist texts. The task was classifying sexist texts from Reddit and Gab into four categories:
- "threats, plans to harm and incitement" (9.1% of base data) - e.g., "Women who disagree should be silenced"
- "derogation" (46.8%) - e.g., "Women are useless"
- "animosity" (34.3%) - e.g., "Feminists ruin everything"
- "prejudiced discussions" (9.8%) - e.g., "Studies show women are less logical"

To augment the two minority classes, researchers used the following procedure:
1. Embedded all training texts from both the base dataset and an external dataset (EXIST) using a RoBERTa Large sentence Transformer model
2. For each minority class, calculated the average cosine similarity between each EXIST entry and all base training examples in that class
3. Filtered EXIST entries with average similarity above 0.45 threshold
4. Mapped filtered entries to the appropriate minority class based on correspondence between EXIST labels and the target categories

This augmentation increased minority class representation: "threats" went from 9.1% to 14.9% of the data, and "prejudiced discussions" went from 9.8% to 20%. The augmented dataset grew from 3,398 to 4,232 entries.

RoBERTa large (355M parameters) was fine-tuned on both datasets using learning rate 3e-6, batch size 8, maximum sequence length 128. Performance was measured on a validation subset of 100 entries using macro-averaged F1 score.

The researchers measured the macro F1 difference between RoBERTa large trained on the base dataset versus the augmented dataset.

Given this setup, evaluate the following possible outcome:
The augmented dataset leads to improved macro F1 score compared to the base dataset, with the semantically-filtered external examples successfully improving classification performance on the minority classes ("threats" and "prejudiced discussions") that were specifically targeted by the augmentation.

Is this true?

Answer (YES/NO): NO